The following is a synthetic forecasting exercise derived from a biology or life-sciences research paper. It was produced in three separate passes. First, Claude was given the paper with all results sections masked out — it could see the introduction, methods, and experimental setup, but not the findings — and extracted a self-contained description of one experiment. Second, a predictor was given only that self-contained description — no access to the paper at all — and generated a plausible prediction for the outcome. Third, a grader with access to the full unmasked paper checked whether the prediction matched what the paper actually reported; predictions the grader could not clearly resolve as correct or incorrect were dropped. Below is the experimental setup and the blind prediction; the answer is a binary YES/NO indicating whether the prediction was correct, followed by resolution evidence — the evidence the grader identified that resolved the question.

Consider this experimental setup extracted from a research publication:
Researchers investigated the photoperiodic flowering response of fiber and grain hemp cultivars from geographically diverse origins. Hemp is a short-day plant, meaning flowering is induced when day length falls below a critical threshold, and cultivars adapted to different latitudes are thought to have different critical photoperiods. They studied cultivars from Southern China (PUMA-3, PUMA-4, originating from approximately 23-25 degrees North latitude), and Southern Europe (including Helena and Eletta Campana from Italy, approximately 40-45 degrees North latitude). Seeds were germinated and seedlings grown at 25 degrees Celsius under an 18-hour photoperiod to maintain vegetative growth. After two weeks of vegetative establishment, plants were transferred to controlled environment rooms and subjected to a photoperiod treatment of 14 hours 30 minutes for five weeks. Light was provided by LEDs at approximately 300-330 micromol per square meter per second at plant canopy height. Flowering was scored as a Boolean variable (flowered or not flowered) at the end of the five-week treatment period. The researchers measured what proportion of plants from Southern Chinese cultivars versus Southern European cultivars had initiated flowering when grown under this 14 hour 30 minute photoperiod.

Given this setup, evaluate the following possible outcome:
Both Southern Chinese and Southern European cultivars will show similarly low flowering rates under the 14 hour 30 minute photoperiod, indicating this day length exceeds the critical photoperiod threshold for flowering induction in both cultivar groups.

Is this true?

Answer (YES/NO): NO